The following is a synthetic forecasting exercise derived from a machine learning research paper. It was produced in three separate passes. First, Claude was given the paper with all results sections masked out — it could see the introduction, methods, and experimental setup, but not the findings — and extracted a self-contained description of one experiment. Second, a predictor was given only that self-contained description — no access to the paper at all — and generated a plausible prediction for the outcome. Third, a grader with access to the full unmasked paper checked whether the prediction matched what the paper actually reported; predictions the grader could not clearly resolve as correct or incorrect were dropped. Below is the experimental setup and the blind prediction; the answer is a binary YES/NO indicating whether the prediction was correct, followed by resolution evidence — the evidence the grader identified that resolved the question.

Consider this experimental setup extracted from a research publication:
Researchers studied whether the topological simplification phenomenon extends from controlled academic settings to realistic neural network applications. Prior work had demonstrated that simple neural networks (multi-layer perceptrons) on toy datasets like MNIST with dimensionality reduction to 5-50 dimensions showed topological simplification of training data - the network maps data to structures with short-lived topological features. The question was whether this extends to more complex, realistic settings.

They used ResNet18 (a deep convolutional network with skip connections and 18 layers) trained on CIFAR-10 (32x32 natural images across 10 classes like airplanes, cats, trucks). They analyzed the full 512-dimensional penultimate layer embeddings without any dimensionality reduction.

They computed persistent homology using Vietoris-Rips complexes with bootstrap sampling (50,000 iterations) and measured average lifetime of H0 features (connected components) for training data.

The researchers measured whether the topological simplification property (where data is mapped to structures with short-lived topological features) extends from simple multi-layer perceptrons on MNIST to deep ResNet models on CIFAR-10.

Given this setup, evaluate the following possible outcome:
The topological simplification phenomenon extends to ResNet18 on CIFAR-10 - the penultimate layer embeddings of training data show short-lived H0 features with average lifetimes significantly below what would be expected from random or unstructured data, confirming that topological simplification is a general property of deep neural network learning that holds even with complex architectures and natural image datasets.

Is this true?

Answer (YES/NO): YES